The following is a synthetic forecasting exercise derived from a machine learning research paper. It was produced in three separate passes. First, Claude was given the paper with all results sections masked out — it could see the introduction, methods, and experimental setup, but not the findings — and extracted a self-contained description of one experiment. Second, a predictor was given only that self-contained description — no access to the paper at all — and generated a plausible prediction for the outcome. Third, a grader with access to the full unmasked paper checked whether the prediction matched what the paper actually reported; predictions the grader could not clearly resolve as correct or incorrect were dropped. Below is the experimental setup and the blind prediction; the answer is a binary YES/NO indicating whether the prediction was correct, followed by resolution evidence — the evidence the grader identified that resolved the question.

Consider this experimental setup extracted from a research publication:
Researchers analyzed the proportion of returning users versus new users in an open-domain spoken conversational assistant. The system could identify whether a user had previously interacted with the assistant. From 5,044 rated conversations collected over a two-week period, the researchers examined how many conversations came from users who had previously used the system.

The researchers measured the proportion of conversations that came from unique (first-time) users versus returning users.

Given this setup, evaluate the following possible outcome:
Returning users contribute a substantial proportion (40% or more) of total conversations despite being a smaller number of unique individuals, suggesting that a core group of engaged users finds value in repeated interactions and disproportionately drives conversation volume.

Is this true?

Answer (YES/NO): NO